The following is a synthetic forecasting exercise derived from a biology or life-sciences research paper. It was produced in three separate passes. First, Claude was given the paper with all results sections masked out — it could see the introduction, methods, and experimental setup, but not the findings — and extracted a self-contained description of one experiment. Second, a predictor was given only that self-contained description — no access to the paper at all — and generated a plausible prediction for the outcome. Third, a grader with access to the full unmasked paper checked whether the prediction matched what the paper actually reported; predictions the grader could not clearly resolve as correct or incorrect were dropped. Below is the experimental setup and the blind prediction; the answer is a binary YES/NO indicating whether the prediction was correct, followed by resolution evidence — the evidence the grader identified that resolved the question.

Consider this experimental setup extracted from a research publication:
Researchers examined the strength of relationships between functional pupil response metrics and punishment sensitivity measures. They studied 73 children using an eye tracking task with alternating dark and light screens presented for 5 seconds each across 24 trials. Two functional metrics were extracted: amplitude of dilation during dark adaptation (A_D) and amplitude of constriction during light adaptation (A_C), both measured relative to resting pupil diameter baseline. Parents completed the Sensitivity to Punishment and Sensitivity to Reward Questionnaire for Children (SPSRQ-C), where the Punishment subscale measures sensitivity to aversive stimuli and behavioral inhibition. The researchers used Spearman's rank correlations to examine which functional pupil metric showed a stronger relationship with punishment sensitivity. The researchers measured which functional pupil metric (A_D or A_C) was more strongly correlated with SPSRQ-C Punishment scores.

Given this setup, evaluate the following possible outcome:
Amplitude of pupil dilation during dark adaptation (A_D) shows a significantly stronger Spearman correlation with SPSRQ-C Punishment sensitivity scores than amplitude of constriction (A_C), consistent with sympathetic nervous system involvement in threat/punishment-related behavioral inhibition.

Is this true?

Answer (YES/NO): NO